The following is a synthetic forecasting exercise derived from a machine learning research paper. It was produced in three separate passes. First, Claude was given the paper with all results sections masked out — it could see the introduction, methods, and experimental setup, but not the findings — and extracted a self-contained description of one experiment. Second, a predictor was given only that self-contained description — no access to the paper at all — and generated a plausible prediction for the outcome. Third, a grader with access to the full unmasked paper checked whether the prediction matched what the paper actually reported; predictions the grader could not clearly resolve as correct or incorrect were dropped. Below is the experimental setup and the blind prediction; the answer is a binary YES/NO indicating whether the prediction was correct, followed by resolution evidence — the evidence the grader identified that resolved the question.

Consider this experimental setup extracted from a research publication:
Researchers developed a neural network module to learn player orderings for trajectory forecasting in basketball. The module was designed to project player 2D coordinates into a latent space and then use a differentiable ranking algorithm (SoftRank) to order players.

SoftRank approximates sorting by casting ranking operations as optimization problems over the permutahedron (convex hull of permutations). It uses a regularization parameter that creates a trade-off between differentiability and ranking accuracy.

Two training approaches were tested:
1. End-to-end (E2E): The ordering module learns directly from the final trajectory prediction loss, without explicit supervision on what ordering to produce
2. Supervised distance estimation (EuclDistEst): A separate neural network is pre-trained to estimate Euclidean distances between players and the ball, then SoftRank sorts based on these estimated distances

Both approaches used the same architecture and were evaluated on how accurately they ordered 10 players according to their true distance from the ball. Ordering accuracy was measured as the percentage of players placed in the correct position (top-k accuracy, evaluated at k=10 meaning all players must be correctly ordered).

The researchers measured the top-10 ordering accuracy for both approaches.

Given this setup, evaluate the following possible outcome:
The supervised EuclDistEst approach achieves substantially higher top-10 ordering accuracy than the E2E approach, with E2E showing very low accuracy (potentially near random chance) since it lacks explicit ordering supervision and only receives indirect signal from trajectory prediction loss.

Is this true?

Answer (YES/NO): YES